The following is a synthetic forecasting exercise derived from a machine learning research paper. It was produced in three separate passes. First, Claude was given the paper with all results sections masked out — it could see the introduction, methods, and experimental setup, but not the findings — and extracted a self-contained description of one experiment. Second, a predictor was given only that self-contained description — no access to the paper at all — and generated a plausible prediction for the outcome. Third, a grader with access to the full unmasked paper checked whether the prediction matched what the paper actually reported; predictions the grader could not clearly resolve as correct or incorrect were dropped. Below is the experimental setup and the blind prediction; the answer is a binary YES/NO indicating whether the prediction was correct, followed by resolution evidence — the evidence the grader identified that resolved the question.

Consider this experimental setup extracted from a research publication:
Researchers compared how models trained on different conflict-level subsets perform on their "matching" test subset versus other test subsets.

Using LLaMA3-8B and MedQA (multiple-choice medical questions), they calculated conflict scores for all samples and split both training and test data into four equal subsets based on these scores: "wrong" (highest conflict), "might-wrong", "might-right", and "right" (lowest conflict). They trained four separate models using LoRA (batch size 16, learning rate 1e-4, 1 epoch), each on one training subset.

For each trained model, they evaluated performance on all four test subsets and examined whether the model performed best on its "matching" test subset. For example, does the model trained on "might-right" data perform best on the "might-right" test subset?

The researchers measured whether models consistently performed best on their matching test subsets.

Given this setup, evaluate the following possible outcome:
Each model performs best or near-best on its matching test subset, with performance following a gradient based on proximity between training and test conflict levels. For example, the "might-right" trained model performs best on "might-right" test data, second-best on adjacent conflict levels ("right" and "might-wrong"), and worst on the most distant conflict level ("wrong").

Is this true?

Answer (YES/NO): NO